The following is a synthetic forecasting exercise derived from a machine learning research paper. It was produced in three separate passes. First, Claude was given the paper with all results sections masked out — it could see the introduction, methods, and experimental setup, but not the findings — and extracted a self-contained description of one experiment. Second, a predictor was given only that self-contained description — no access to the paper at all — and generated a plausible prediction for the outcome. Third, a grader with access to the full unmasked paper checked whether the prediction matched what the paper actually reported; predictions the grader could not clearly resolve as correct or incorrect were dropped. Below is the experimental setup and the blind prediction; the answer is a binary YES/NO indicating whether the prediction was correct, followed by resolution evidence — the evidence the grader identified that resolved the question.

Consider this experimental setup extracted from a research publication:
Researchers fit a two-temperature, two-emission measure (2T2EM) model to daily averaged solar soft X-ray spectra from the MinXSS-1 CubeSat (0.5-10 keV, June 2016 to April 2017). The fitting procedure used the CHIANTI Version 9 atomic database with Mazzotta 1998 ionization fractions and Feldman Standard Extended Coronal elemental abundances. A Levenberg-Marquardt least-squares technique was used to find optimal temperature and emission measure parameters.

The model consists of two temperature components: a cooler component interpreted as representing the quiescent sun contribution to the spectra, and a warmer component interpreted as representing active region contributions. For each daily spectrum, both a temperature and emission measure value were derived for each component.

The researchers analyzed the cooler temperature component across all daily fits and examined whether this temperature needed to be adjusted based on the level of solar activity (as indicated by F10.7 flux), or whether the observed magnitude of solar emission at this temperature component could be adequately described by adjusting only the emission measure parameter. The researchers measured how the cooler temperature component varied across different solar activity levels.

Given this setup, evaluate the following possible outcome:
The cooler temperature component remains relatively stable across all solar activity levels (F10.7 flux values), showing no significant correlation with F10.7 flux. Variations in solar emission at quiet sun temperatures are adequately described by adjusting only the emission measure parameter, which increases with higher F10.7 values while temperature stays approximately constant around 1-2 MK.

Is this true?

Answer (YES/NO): YES